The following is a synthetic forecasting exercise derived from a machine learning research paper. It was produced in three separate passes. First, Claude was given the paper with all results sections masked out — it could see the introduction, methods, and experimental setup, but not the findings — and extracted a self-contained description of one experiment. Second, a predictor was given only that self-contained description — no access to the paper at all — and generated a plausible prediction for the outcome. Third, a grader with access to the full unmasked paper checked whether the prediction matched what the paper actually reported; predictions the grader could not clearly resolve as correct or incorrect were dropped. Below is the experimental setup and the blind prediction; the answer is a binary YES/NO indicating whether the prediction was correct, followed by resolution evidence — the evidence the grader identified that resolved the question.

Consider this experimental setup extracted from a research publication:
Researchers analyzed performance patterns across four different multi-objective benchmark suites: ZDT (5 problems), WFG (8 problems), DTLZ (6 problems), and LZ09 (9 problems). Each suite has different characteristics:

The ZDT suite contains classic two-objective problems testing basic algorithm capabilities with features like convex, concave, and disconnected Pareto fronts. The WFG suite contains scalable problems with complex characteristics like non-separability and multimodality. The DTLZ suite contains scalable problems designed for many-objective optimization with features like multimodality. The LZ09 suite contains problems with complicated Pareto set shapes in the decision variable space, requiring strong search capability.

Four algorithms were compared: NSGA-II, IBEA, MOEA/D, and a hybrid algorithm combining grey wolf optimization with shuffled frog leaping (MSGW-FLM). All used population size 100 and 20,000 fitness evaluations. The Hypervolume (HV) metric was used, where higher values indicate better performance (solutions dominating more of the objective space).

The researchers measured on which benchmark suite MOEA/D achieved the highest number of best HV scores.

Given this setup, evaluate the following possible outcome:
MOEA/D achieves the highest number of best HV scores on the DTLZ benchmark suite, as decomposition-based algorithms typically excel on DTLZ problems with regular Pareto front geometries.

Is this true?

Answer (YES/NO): NO